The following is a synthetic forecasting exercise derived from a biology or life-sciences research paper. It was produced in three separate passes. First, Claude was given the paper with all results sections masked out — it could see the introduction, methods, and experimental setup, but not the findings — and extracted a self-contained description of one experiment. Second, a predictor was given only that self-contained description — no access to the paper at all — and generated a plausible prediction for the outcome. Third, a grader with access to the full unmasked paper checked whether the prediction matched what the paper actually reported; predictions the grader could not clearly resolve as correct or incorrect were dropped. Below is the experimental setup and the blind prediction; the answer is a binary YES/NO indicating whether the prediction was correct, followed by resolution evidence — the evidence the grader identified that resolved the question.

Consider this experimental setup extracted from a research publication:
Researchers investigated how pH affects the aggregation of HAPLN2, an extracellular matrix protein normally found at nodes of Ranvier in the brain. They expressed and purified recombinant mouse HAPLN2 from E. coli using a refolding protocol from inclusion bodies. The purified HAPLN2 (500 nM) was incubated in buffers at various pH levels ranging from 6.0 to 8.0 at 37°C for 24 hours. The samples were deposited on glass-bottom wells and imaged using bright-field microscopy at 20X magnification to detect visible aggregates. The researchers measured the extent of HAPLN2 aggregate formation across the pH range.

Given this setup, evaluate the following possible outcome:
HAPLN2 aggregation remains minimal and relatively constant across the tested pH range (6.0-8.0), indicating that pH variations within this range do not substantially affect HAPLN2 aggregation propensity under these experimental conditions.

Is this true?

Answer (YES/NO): NO